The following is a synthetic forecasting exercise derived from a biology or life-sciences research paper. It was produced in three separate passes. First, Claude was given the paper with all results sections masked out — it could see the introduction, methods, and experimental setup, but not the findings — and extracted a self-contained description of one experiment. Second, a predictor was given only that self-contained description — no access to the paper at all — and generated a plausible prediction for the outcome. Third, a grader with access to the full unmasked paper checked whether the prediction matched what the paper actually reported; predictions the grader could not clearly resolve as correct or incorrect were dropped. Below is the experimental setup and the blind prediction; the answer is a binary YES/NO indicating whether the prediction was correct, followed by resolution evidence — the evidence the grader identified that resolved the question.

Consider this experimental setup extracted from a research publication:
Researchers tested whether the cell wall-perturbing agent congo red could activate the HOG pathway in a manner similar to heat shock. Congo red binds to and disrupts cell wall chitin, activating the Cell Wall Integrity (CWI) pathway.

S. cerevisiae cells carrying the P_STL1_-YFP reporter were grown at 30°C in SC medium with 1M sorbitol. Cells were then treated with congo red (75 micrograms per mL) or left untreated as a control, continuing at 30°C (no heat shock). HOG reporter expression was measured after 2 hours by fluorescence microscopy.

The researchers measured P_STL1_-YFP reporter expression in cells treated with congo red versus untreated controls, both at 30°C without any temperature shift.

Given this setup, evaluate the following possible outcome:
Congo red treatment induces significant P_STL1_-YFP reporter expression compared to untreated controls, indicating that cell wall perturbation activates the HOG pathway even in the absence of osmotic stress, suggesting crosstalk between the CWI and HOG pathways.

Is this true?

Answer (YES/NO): NO